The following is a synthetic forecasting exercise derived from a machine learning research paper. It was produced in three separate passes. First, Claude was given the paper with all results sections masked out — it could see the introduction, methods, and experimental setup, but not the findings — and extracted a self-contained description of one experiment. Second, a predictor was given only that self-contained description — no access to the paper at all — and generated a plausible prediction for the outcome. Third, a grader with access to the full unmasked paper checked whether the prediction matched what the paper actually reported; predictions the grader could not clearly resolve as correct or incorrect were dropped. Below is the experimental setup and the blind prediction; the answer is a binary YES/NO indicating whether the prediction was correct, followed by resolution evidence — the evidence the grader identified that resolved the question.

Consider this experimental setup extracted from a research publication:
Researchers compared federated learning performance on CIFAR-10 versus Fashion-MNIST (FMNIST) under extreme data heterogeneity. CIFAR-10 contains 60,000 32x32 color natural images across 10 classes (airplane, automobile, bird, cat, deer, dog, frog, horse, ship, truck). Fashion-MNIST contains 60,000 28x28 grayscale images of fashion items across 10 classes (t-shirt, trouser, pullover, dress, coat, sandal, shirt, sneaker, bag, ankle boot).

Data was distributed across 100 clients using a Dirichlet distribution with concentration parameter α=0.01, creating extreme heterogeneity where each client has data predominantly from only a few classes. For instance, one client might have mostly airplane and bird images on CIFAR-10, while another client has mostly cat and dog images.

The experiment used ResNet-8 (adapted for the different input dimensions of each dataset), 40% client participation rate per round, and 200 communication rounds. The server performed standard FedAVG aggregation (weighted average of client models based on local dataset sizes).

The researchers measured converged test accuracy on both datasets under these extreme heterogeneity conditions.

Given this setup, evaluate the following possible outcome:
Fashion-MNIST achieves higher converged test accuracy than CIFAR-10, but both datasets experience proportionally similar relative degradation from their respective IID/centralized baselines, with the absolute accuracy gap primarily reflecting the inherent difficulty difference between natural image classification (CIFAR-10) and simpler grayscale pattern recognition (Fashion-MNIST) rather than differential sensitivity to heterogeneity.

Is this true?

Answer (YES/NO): NO